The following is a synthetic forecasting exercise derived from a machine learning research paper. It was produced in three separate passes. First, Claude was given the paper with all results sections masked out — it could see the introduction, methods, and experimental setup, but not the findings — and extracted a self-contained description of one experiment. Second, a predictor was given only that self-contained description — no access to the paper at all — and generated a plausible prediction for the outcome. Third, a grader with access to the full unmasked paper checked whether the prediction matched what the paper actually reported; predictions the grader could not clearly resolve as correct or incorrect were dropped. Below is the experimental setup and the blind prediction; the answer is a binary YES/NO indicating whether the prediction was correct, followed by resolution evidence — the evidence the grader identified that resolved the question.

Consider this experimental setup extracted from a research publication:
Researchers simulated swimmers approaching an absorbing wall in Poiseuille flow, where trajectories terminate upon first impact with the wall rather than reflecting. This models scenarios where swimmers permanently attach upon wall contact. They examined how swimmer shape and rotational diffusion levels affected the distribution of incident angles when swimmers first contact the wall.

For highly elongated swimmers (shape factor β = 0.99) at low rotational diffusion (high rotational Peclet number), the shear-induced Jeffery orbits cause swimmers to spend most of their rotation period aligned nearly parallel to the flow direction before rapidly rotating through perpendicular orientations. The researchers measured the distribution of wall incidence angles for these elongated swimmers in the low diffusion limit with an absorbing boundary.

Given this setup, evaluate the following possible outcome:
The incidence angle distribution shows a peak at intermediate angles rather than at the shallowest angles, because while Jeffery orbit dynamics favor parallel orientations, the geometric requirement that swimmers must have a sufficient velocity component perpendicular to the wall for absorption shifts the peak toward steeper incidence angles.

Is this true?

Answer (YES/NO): NO